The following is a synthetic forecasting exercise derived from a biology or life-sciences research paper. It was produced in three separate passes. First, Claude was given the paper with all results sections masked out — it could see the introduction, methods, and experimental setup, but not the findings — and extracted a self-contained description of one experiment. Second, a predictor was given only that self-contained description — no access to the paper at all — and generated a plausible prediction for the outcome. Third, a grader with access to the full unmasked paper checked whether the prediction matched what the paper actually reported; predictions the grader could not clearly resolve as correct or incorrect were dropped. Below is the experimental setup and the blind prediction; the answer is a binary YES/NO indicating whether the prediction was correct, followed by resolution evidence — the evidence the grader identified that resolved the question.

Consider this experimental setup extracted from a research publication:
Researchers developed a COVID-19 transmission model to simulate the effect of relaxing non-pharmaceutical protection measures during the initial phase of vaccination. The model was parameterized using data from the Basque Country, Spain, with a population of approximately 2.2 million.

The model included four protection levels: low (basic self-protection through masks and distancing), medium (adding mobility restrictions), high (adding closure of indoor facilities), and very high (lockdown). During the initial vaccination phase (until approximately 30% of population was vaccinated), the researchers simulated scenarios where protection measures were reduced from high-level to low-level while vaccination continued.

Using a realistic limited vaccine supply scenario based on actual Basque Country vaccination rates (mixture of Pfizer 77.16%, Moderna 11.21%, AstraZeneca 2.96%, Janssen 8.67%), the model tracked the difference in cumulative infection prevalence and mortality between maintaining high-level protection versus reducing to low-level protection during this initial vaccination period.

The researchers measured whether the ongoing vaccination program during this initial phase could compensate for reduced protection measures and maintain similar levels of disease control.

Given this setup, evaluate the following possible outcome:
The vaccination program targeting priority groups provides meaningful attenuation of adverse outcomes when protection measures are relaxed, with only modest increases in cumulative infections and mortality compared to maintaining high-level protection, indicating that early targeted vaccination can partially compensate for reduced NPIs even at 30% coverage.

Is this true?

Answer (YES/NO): NO